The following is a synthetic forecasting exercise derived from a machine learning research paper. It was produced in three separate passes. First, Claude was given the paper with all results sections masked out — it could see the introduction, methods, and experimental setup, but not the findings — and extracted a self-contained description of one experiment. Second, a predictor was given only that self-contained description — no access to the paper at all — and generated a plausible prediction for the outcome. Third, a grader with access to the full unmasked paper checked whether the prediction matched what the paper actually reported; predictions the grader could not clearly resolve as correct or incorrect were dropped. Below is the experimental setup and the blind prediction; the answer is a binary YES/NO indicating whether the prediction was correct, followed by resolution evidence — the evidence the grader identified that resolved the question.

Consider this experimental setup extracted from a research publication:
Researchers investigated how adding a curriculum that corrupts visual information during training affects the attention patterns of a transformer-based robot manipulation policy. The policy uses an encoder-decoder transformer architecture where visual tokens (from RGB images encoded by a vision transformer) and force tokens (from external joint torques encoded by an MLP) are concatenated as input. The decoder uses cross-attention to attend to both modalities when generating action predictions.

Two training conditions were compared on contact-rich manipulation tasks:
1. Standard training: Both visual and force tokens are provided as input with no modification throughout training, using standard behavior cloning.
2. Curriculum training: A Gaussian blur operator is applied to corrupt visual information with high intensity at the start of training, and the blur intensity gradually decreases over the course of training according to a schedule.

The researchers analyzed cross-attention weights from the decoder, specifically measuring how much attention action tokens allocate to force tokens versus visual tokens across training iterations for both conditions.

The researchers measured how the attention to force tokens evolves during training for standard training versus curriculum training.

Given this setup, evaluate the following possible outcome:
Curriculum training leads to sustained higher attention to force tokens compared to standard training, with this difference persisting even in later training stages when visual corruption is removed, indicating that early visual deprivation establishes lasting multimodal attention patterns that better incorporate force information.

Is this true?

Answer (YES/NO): YES